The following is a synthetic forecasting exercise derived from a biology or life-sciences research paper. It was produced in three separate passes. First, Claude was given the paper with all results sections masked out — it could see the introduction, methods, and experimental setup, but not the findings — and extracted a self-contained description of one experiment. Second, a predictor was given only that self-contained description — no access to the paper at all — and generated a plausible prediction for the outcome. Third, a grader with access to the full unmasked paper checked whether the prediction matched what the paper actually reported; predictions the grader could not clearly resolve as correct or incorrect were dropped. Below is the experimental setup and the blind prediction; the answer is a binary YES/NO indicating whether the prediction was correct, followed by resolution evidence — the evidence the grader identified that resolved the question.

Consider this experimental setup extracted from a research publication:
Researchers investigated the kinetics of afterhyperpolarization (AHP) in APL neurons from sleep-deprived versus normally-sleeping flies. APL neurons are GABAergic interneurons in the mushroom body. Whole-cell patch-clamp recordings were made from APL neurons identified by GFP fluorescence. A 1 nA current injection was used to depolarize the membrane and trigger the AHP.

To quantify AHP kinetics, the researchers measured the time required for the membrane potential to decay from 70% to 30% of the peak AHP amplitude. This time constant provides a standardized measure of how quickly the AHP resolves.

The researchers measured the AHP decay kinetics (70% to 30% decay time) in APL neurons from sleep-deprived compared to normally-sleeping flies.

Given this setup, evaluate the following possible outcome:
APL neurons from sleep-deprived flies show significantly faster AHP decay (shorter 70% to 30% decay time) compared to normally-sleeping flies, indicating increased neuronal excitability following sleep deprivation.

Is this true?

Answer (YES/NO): NO